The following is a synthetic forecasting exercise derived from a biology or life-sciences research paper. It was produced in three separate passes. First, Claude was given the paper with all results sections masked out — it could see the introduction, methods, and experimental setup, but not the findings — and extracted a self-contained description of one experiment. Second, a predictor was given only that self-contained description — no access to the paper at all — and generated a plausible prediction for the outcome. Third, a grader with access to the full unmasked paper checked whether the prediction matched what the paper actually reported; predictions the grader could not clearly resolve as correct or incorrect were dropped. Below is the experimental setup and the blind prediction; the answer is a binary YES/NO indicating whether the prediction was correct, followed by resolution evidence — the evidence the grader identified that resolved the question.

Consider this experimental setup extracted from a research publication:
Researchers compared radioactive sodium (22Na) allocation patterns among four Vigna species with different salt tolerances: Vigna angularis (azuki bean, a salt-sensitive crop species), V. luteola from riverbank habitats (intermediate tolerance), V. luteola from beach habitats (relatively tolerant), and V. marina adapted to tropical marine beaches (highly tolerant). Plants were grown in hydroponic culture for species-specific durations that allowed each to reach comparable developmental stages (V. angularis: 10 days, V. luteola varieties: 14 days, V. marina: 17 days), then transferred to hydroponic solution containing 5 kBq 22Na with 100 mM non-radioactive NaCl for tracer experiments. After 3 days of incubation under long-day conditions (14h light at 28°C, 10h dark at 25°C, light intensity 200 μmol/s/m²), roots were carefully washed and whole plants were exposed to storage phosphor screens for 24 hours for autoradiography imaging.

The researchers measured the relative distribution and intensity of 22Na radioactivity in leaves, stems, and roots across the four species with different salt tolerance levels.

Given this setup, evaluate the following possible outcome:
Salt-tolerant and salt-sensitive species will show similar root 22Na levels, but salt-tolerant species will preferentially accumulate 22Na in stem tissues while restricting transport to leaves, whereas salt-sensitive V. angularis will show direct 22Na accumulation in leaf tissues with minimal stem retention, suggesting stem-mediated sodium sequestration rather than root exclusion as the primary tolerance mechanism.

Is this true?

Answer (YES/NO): NO